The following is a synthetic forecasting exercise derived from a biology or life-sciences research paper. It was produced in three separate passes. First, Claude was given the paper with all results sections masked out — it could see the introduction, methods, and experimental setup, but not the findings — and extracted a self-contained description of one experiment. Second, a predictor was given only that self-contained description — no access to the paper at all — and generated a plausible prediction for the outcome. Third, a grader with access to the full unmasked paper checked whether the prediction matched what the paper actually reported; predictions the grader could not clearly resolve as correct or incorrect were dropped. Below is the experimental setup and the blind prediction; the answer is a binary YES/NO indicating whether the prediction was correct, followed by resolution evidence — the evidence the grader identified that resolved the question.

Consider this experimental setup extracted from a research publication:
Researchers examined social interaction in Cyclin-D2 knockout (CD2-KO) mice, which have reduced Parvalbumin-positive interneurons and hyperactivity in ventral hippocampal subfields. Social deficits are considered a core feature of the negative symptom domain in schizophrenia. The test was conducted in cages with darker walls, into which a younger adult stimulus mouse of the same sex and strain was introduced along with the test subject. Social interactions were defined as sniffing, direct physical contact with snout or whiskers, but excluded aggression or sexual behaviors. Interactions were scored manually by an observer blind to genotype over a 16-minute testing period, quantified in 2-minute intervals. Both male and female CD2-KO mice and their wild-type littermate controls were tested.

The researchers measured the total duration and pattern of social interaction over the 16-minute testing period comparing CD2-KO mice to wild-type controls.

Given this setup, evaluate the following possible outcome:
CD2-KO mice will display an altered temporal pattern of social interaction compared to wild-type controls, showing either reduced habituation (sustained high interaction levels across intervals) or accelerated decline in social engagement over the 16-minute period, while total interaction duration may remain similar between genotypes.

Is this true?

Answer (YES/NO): NO